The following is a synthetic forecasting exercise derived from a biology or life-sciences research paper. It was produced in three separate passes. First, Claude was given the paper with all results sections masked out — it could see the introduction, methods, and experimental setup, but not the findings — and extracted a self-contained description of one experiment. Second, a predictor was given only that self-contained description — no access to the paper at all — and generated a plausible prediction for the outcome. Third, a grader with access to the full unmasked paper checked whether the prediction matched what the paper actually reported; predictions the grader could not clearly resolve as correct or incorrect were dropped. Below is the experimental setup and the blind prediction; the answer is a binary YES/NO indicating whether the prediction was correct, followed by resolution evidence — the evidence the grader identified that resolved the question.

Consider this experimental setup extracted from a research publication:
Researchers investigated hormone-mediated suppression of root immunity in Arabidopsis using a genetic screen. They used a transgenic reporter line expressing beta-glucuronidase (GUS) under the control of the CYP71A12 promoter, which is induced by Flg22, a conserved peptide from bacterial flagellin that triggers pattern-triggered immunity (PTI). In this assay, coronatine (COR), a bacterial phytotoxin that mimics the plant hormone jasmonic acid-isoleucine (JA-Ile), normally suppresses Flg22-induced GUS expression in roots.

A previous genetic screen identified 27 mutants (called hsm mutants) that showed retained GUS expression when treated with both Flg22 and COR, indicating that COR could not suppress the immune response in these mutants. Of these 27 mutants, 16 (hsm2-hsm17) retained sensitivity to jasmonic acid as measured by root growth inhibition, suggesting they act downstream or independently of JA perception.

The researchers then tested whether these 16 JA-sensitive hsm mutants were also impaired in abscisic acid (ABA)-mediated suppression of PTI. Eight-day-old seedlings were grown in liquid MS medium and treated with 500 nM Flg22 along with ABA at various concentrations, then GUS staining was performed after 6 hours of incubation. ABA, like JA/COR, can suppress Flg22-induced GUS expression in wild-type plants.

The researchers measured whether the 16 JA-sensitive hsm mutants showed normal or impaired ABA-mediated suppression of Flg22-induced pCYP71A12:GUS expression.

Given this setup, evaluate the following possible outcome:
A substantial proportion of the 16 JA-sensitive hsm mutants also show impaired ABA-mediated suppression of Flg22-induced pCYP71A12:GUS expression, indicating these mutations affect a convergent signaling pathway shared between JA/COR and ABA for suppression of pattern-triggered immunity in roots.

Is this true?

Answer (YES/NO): YES